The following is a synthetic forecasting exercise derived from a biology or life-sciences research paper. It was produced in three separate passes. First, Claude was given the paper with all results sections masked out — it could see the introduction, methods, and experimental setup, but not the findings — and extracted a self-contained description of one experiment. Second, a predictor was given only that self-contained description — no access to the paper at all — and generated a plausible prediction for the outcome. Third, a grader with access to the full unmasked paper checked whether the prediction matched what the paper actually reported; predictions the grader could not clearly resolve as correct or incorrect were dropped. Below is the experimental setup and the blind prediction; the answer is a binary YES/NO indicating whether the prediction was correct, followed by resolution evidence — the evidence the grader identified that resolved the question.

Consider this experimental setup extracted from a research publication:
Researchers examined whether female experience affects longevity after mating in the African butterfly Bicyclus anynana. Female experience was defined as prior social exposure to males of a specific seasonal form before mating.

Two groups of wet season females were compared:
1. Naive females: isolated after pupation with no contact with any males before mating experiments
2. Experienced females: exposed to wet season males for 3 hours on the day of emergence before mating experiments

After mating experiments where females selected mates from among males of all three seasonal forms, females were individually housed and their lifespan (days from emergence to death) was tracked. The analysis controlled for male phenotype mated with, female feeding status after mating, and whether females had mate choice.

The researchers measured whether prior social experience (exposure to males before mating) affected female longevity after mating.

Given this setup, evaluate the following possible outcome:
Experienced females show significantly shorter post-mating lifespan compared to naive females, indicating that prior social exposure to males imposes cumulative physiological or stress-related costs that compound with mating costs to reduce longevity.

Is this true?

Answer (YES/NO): YES